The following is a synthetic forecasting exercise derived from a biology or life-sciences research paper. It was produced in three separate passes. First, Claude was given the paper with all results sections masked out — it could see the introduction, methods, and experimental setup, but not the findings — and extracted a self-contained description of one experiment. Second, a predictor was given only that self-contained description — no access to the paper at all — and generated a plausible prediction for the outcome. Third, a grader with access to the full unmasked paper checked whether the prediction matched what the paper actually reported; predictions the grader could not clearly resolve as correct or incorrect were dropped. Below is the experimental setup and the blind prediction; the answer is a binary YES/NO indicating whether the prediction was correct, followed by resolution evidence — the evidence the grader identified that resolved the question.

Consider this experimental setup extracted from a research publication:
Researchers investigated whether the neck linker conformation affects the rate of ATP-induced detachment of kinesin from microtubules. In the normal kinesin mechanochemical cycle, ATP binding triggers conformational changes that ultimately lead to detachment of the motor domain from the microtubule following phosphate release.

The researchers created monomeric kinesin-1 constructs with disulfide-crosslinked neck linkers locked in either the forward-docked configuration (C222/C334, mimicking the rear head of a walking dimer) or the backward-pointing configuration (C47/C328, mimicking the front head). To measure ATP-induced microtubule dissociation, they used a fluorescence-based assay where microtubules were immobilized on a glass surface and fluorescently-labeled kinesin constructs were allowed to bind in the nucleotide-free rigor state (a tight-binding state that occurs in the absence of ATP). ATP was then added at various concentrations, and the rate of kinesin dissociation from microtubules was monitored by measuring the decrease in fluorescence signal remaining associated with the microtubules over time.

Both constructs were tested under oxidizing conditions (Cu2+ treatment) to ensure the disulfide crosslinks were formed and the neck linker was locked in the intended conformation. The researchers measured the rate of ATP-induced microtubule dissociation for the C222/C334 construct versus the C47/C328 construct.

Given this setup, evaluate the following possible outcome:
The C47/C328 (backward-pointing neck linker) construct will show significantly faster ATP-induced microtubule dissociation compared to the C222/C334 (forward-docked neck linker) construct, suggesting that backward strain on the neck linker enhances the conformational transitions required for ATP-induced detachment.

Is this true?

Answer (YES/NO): NO